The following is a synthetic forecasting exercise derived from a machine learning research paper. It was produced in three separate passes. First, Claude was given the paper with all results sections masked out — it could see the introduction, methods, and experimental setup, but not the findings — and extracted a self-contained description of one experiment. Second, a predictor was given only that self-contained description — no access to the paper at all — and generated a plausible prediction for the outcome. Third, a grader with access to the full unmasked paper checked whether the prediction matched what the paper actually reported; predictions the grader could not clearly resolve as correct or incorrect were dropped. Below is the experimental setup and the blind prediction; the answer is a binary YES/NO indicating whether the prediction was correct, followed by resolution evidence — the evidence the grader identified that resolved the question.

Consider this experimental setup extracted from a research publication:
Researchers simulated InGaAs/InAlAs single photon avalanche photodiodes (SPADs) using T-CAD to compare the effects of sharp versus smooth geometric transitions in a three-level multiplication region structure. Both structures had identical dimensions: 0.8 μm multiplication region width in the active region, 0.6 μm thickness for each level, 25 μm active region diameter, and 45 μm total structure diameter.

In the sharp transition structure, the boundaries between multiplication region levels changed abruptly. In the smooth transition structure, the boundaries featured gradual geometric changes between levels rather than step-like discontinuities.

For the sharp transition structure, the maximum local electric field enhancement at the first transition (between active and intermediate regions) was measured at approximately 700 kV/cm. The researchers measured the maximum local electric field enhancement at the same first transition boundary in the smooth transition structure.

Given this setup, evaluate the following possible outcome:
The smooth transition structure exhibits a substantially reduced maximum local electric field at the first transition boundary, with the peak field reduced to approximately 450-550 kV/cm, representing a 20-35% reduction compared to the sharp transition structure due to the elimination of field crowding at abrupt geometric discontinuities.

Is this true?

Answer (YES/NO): NO